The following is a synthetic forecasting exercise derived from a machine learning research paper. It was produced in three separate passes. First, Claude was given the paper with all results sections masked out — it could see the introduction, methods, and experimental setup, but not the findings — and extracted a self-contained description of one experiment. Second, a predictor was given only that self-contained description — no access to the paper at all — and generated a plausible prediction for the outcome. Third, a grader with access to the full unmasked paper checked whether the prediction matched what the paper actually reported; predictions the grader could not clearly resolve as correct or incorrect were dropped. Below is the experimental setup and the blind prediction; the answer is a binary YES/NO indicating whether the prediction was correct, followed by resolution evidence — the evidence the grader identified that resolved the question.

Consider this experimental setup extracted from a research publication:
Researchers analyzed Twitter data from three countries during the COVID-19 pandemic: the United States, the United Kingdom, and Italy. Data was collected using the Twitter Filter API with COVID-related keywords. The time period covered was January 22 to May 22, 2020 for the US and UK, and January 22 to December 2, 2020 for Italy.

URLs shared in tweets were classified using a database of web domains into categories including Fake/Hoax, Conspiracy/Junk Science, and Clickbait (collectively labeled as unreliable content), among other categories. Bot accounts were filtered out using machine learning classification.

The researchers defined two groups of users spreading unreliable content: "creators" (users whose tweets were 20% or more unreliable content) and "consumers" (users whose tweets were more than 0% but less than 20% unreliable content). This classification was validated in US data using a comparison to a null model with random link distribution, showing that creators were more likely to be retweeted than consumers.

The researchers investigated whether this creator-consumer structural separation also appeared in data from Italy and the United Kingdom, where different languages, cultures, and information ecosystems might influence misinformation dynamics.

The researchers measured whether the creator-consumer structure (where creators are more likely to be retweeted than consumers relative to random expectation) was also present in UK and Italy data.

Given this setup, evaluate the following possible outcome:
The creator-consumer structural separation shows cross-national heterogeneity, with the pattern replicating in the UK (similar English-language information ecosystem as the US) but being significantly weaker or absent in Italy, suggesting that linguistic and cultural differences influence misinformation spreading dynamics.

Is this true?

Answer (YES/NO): NO